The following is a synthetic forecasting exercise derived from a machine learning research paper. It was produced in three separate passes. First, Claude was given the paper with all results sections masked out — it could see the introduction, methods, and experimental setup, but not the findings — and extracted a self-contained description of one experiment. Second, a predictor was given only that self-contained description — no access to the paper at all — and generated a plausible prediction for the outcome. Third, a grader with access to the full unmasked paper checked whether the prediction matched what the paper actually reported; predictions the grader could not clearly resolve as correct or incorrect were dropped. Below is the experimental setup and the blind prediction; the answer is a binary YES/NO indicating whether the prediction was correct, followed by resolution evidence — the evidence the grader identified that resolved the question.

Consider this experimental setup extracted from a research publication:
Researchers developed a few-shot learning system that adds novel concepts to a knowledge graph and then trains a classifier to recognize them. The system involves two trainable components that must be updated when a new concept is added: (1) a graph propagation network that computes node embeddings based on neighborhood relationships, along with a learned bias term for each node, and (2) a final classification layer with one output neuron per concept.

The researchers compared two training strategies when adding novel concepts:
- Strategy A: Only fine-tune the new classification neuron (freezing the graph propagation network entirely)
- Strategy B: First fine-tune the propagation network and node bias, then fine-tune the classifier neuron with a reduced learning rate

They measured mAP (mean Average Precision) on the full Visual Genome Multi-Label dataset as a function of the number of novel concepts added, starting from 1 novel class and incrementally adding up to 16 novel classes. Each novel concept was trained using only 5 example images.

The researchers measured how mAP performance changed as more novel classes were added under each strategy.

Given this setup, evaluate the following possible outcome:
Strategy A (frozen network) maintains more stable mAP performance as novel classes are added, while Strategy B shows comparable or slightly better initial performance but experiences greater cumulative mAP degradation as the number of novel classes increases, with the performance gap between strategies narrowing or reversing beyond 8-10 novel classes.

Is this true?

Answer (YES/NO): NO